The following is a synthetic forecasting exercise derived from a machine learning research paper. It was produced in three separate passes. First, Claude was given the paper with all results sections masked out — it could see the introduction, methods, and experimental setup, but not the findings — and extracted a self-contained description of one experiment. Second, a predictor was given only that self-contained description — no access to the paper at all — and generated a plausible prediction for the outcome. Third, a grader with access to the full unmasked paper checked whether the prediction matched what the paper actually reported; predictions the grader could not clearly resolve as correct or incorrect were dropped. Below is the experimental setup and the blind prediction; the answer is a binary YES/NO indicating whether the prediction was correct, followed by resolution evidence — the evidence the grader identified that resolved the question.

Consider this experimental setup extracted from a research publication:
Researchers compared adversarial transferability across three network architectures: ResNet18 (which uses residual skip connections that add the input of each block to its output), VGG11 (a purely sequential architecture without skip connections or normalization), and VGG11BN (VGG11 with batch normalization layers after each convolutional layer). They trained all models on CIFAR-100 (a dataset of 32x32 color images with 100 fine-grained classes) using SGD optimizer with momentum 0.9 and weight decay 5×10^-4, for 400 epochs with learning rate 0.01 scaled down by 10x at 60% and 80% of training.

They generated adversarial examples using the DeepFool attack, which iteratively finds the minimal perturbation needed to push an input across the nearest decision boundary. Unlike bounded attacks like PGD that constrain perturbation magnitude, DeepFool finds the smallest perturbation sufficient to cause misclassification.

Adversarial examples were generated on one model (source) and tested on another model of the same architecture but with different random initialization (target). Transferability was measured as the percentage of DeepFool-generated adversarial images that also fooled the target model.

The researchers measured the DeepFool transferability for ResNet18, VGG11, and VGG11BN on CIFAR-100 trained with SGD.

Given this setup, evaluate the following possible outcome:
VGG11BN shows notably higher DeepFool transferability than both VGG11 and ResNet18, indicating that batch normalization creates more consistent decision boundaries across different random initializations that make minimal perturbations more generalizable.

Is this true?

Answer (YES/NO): NO